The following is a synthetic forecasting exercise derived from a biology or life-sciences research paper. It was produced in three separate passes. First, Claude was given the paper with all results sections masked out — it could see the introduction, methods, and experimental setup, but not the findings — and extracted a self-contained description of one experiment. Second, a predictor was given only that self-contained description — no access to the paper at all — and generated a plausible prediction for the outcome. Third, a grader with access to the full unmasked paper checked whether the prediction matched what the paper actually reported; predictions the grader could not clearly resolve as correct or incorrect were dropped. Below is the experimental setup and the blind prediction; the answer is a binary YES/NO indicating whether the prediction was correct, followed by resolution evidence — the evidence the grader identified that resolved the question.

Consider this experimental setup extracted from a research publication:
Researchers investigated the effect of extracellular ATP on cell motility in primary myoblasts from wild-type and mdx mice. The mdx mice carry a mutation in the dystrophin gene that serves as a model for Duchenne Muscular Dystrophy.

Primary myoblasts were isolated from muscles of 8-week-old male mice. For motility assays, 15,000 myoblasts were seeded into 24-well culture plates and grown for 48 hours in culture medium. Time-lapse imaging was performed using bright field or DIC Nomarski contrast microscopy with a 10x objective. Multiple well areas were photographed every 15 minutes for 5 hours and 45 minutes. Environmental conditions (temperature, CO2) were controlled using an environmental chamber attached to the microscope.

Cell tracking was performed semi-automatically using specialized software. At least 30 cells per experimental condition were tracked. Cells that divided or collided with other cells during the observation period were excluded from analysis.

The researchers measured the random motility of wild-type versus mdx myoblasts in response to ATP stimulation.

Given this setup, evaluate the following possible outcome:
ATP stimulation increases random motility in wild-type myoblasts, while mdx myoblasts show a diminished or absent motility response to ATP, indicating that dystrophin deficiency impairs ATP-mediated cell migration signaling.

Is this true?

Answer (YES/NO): NO